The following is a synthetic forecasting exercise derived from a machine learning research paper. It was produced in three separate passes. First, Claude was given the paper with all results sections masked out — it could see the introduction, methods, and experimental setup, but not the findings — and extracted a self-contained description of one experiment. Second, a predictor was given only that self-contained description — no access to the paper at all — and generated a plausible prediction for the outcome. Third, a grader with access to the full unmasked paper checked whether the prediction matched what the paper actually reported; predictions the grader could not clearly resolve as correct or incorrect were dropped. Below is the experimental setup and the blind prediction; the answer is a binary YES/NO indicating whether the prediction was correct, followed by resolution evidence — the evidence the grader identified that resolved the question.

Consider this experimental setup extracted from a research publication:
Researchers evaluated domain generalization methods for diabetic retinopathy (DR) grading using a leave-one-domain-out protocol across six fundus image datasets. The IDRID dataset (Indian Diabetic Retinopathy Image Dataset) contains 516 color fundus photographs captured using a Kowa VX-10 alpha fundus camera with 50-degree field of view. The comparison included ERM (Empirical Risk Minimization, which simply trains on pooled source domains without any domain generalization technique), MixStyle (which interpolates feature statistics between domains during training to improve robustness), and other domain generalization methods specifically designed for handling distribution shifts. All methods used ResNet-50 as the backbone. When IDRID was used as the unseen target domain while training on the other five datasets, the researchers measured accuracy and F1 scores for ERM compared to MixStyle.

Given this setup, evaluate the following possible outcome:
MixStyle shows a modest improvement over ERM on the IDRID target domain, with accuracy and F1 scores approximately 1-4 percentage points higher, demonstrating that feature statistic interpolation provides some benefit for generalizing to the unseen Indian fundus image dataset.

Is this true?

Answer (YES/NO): NO